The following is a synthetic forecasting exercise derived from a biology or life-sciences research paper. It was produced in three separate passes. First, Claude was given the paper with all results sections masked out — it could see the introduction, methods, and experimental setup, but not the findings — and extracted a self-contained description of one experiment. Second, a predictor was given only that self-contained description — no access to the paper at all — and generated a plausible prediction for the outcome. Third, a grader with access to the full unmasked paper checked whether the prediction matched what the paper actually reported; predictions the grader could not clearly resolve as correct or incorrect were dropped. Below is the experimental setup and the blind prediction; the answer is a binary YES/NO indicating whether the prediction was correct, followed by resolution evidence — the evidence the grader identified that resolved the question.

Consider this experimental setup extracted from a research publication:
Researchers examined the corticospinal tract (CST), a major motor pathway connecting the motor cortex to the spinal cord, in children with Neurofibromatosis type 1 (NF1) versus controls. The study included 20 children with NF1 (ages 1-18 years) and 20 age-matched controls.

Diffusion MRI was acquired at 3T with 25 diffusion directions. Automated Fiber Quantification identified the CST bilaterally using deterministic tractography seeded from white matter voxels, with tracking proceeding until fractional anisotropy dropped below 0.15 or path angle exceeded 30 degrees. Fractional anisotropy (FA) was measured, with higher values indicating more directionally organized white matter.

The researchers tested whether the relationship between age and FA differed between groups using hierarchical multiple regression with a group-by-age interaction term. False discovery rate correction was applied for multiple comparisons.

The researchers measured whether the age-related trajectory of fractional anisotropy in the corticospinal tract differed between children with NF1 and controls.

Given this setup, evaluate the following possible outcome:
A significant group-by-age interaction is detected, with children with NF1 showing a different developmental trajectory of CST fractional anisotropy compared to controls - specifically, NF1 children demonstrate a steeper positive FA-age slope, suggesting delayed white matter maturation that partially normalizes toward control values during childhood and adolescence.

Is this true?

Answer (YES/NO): YES